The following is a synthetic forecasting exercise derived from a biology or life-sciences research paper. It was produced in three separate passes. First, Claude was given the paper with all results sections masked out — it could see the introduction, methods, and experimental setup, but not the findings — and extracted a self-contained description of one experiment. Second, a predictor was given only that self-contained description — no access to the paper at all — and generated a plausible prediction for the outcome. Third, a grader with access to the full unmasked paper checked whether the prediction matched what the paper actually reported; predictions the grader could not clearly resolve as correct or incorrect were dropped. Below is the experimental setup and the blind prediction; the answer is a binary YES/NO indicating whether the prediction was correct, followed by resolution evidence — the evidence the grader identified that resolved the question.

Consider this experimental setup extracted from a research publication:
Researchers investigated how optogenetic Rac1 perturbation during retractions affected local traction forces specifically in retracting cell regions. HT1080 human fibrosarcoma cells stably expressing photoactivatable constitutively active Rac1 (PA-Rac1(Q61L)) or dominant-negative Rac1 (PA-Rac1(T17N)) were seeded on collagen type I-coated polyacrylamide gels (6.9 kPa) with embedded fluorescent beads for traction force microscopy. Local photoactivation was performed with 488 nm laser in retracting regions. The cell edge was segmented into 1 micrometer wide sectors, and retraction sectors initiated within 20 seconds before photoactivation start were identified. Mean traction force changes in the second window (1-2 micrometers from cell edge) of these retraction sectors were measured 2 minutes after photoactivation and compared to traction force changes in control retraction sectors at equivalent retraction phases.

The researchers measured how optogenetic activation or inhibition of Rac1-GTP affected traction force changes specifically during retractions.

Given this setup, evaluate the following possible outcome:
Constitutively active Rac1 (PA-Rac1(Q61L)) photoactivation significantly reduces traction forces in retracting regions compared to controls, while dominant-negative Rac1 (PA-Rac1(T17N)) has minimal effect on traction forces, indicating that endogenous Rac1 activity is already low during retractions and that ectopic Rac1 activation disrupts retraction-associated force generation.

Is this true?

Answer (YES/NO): NO